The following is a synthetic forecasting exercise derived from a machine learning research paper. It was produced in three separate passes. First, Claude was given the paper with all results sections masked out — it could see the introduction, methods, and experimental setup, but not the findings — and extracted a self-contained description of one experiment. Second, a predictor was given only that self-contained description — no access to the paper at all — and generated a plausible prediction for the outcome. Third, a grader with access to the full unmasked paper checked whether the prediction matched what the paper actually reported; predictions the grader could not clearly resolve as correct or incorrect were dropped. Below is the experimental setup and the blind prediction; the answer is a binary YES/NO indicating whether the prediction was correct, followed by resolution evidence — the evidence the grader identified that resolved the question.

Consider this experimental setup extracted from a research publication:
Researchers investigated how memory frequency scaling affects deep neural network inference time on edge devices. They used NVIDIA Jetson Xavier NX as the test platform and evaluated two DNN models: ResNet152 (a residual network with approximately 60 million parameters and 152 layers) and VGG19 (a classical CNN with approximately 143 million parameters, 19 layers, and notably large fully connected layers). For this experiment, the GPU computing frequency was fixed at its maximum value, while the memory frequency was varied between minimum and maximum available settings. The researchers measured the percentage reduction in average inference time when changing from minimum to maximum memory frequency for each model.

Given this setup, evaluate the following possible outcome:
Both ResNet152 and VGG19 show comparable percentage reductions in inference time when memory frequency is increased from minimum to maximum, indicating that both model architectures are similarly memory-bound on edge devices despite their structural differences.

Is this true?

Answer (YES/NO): NO